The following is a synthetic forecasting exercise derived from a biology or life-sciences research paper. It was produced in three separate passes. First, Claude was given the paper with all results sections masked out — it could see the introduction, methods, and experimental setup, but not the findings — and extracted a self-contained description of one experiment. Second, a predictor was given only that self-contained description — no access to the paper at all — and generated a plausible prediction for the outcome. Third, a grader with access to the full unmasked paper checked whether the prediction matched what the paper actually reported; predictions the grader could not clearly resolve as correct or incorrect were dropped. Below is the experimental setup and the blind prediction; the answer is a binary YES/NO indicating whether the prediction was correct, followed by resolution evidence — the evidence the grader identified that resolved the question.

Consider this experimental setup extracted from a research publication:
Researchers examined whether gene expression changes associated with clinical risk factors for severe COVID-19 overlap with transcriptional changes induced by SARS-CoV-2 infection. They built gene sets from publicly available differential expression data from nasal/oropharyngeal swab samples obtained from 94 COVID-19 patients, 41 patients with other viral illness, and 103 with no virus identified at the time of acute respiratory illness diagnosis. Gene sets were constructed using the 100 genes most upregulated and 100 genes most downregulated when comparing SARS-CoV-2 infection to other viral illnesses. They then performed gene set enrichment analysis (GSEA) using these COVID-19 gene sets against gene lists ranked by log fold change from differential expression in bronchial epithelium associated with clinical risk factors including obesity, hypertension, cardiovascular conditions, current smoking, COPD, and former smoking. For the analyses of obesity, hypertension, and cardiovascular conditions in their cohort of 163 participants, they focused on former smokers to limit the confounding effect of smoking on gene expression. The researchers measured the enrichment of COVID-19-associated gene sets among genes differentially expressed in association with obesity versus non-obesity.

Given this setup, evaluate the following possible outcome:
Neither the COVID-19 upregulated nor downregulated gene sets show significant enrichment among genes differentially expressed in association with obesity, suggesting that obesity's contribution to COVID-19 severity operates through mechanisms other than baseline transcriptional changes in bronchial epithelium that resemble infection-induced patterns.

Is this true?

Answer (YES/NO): NO